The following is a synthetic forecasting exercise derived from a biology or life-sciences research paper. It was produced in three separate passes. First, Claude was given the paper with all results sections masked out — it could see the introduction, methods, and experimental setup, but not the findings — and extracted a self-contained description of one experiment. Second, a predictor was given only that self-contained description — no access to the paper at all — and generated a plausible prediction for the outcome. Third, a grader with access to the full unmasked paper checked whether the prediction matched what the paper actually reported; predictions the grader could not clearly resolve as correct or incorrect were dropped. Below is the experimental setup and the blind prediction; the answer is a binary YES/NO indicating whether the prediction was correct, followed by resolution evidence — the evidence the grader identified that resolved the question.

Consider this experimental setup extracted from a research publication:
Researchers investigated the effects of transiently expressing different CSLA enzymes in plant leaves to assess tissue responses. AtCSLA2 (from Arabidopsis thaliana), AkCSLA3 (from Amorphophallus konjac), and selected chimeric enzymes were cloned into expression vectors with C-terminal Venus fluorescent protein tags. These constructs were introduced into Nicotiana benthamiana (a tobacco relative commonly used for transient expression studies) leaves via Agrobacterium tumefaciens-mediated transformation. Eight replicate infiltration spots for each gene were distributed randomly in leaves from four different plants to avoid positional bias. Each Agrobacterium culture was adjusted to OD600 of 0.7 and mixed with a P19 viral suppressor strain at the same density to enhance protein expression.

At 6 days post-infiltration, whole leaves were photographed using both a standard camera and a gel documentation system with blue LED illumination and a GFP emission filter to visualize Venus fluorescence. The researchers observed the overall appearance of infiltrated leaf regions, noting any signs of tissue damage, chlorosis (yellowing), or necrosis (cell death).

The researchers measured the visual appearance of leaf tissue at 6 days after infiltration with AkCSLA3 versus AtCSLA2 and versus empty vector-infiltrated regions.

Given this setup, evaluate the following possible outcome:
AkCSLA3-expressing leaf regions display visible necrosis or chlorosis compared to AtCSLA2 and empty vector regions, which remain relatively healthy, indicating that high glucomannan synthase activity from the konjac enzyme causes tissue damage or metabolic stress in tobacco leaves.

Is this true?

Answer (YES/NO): NO